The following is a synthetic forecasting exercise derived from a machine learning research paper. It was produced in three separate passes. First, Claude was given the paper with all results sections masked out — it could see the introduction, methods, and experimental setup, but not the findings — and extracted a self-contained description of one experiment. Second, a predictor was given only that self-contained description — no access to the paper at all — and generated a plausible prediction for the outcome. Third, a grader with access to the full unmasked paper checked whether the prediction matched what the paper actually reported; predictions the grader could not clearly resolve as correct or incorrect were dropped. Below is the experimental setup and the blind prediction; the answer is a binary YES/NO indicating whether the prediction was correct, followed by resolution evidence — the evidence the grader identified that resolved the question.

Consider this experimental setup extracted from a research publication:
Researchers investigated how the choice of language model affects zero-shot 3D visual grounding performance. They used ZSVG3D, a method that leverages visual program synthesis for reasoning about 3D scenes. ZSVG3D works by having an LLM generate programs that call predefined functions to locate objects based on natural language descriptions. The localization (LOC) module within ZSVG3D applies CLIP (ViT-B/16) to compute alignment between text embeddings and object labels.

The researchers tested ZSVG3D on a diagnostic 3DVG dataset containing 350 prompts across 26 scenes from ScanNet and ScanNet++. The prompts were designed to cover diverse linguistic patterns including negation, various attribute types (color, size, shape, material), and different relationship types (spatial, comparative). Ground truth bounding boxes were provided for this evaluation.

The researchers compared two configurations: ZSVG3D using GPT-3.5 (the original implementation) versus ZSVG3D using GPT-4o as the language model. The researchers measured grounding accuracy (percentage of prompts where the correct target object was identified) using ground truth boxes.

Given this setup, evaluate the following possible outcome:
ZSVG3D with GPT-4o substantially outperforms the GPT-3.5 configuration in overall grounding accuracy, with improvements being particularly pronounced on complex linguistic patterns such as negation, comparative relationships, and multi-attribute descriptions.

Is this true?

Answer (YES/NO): NO